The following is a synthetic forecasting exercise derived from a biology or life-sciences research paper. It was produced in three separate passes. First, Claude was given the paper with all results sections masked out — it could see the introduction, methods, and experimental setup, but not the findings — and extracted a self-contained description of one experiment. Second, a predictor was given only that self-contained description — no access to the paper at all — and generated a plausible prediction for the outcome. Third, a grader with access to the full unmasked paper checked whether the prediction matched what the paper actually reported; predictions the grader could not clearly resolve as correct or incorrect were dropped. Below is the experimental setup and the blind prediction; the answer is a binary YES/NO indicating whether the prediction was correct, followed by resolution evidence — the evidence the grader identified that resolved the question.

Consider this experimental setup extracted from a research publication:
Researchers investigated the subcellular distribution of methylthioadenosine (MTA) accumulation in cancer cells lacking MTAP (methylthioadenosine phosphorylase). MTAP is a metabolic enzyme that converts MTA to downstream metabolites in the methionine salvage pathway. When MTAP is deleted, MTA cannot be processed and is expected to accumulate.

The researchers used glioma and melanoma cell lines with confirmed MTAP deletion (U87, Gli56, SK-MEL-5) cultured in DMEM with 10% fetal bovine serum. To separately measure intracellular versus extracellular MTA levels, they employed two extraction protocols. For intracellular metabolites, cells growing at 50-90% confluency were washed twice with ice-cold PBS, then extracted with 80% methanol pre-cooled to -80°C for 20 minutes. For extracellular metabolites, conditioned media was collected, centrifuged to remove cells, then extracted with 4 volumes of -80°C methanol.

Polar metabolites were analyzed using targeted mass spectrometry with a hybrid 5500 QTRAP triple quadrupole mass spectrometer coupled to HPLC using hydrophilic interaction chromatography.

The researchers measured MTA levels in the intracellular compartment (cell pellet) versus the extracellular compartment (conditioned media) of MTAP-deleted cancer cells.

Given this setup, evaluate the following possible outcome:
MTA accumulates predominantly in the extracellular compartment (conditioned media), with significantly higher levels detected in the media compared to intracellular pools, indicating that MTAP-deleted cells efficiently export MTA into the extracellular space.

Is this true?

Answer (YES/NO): YES